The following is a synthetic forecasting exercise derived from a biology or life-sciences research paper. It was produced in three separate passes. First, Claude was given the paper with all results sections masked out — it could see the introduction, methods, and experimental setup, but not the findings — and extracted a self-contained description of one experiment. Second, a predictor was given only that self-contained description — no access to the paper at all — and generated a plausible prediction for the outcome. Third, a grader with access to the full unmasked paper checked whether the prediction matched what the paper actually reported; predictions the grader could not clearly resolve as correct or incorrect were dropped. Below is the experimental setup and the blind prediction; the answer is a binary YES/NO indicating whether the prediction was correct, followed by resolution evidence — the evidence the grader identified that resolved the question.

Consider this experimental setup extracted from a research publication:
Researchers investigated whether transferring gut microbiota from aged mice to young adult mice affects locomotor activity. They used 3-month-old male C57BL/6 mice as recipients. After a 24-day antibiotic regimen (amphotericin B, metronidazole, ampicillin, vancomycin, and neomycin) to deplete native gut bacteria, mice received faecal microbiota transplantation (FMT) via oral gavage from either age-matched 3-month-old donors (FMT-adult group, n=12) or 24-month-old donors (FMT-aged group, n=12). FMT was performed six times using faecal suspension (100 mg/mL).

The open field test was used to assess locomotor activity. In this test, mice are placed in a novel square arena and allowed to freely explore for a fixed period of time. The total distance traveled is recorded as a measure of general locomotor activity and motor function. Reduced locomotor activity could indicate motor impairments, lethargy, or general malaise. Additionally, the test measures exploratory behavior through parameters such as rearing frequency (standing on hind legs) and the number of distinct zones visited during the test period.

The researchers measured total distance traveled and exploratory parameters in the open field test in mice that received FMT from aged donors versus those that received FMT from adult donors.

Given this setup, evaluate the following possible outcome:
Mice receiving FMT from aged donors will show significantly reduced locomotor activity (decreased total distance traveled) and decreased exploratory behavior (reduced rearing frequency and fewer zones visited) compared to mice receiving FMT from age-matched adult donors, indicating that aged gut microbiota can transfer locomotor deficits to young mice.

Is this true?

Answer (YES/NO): NO